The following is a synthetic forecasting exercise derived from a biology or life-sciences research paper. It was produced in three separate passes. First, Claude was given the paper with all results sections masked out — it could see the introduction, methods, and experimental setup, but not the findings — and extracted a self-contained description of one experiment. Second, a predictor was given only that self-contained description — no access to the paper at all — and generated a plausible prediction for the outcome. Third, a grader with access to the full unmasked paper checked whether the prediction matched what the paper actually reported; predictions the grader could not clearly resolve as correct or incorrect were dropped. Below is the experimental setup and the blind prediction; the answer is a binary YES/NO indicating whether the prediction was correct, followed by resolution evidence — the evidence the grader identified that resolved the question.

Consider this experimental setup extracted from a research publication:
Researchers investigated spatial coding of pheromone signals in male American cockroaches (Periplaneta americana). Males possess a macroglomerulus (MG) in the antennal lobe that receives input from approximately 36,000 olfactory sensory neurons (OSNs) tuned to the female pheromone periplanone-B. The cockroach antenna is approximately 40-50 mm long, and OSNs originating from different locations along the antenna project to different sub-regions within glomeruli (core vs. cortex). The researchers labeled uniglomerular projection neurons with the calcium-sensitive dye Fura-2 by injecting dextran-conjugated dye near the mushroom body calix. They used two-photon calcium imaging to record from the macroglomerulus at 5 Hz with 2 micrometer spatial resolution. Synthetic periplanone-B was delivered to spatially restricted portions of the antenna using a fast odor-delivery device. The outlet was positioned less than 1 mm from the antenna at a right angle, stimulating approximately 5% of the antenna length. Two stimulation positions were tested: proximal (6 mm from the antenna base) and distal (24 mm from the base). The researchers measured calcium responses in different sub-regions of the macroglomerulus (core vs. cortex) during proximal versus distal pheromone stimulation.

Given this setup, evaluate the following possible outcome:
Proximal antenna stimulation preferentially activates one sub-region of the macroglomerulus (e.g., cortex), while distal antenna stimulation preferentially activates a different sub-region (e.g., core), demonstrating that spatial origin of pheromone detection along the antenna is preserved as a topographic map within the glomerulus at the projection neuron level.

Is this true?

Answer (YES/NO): YES